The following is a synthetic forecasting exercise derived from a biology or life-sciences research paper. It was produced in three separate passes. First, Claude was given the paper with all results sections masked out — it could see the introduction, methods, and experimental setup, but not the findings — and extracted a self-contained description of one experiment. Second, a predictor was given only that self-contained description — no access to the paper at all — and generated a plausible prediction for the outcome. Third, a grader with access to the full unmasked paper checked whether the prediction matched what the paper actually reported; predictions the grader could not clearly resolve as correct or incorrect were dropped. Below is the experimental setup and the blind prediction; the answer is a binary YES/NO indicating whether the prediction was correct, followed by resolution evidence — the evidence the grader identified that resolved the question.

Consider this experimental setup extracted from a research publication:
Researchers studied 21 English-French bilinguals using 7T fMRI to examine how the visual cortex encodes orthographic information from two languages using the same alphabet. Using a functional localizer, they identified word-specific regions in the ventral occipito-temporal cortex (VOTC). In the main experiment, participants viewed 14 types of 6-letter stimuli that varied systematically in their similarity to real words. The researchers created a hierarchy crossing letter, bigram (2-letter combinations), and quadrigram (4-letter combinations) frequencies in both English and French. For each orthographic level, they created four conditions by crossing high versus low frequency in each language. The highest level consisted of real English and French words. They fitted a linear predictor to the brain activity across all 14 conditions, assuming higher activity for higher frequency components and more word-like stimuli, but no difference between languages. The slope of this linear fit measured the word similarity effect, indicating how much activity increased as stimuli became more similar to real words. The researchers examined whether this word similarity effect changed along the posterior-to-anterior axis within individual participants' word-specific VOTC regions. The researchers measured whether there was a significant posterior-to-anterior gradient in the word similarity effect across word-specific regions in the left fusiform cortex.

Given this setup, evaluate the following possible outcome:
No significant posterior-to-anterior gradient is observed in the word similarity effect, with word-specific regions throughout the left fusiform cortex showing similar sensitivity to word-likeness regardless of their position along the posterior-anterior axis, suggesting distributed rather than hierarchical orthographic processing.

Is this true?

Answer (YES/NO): NO